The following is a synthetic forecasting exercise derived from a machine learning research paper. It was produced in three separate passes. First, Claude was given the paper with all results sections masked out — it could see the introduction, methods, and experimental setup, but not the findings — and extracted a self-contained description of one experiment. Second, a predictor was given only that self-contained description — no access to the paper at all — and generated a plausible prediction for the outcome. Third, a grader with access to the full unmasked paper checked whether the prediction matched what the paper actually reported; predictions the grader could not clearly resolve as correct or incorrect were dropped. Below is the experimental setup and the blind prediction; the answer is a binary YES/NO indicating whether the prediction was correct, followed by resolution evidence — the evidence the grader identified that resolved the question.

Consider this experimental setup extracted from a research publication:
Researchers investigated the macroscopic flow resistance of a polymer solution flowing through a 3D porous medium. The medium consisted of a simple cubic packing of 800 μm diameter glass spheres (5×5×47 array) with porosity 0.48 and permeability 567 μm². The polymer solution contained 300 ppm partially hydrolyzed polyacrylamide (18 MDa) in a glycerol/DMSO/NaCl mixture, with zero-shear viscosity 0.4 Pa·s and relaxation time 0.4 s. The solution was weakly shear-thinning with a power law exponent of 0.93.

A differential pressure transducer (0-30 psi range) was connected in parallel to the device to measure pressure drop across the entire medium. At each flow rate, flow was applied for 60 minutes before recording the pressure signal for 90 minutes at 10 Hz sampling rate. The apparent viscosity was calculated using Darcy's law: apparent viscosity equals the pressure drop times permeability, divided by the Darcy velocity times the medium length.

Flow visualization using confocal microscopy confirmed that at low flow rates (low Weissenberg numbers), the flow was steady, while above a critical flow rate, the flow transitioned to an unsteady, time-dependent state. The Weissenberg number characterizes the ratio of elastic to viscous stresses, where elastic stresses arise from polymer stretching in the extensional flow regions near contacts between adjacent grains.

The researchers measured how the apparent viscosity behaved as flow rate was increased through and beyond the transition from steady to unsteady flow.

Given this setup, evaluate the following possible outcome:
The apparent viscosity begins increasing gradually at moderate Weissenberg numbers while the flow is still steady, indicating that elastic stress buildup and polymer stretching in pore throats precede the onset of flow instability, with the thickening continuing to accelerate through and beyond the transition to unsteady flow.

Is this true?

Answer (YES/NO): NO